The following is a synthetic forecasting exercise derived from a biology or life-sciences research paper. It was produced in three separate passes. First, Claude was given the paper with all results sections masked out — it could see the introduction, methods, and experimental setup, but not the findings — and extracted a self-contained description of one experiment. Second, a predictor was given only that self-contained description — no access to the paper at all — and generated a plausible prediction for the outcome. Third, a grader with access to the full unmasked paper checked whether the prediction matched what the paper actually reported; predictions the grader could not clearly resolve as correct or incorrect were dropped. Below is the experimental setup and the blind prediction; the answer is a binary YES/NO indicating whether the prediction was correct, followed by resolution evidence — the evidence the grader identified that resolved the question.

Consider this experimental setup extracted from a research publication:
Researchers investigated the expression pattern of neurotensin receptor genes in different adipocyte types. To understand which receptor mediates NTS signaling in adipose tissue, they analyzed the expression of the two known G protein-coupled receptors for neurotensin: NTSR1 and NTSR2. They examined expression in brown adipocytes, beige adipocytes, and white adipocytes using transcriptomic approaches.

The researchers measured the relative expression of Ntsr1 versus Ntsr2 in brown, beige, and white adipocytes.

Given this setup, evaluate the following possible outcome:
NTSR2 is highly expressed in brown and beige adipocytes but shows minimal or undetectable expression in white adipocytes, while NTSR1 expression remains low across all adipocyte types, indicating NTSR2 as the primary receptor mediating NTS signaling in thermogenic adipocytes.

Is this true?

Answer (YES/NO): NO